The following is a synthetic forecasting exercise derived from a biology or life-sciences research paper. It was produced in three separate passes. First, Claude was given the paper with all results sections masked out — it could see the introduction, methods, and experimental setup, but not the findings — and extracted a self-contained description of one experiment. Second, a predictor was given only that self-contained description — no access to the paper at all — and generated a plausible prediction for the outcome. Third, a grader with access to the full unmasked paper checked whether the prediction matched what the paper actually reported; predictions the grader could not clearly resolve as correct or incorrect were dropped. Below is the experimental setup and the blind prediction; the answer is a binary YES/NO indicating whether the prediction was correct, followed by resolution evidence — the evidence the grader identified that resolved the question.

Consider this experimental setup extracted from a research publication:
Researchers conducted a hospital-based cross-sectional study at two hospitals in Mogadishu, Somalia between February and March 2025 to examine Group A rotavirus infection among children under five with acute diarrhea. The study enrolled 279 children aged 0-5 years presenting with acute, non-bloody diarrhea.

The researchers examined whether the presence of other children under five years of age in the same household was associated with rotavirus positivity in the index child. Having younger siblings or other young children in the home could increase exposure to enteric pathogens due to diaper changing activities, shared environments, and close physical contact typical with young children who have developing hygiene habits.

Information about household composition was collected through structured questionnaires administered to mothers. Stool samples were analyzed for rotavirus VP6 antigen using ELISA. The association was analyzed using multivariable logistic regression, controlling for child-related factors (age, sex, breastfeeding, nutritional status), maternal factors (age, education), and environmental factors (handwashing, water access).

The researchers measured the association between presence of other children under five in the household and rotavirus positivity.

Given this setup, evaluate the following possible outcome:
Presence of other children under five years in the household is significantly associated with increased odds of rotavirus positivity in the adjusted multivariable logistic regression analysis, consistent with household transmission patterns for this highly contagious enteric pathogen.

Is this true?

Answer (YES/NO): NO